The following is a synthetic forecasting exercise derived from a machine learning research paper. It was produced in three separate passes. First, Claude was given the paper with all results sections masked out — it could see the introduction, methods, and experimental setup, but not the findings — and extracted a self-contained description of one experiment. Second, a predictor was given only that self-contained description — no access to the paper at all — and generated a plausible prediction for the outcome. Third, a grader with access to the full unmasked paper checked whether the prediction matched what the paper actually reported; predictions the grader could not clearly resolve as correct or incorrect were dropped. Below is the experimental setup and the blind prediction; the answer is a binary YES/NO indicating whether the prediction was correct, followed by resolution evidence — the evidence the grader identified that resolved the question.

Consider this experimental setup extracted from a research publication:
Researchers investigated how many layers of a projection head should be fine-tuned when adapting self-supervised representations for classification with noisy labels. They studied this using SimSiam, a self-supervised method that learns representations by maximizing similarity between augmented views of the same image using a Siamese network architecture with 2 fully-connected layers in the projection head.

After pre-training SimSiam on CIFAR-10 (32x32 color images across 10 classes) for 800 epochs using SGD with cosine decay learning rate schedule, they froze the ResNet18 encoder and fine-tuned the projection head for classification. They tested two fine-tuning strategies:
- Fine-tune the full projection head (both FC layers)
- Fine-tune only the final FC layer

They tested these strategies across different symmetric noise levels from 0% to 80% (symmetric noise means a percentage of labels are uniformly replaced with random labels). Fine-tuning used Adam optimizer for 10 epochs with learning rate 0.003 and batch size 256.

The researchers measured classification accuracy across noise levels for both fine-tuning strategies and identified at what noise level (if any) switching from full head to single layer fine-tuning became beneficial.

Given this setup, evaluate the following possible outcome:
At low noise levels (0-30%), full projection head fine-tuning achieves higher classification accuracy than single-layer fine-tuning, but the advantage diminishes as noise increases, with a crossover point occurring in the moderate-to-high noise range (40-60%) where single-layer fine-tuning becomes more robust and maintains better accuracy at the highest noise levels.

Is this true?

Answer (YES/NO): NO